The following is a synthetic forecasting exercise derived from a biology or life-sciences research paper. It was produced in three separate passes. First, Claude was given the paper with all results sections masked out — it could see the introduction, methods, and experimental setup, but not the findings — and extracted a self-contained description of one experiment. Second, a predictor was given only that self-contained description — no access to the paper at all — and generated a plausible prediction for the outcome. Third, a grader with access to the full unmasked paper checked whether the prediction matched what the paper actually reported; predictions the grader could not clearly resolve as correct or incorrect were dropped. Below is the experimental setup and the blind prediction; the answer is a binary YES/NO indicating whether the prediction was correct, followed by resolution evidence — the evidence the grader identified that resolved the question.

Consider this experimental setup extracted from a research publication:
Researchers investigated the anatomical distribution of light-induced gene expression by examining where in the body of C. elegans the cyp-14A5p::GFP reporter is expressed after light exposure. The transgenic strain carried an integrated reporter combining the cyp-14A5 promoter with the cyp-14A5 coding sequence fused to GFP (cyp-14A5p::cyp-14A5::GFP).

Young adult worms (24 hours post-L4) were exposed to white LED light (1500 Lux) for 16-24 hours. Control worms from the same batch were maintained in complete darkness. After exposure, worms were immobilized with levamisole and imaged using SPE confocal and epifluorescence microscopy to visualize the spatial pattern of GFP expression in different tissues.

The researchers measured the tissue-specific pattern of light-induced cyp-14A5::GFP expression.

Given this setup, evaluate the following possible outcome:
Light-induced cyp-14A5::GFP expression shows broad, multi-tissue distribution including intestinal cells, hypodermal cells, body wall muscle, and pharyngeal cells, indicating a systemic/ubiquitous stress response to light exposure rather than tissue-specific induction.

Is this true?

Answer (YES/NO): NO